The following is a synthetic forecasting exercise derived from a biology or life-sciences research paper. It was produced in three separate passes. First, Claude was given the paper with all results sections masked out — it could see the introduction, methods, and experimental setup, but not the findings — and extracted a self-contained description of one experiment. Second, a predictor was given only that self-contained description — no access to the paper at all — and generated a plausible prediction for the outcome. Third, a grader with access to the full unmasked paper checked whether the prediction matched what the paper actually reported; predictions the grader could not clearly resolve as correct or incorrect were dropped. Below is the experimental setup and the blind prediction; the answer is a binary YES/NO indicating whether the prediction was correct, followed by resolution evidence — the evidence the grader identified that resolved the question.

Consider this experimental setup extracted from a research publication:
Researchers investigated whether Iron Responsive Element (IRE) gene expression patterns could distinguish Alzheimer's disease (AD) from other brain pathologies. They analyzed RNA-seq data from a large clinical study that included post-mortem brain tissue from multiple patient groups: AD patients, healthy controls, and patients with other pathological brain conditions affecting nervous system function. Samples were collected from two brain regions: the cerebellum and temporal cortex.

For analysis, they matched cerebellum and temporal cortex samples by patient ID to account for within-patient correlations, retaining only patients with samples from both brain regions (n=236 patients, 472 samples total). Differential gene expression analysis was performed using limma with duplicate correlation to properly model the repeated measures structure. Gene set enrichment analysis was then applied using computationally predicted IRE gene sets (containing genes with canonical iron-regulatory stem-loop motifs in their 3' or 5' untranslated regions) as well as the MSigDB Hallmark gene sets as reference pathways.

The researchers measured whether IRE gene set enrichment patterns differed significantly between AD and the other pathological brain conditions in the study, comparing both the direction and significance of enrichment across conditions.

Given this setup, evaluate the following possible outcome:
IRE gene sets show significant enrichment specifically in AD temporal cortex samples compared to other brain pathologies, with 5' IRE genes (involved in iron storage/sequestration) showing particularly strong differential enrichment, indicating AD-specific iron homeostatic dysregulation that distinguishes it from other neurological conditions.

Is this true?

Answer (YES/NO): NO